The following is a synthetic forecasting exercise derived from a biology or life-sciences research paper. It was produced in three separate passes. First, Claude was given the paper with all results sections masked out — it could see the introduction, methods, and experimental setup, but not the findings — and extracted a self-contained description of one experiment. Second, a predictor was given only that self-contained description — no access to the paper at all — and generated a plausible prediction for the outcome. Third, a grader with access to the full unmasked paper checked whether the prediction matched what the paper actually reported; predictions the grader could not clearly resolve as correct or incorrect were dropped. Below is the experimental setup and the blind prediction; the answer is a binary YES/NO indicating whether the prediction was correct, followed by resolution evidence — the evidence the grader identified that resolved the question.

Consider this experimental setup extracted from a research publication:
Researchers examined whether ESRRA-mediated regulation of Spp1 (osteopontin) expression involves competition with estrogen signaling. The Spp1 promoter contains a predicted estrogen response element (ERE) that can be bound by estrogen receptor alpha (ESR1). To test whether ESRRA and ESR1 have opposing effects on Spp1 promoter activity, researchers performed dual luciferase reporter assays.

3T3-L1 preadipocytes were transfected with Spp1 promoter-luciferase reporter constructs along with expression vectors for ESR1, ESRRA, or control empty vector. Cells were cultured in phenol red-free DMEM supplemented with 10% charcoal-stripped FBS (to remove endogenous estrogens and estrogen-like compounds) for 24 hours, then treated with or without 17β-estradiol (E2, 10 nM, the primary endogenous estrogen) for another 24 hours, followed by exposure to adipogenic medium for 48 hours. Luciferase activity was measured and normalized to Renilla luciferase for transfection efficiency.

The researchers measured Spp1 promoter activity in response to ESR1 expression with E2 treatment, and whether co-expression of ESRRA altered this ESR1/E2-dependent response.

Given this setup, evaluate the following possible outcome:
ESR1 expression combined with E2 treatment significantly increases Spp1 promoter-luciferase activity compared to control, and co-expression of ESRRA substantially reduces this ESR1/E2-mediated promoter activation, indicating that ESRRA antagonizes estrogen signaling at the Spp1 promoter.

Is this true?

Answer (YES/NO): YES